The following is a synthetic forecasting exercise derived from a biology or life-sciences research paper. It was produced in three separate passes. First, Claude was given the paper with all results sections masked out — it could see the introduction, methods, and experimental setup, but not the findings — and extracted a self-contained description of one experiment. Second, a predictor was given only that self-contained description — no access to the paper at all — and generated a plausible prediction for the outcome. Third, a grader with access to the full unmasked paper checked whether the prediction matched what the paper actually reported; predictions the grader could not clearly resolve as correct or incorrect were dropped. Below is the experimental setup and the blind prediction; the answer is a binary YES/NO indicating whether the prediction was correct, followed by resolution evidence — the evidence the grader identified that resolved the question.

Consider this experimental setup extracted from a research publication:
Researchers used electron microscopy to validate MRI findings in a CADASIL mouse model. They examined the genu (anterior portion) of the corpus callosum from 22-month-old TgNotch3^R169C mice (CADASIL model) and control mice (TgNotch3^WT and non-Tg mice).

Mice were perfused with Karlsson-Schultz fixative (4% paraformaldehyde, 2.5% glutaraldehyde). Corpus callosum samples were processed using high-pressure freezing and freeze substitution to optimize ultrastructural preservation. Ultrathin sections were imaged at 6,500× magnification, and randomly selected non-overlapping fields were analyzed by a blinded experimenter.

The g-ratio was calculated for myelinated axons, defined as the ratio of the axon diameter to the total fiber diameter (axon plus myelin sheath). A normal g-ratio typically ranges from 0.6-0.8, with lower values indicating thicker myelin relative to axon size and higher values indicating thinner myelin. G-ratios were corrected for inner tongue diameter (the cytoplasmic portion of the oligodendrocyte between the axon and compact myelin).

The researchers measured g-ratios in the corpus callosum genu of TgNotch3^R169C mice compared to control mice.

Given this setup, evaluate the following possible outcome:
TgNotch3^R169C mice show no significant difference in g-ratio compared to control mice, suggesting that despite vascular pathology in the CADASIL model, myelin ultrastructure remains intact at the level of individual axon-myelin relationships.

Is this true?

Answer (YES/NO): NO